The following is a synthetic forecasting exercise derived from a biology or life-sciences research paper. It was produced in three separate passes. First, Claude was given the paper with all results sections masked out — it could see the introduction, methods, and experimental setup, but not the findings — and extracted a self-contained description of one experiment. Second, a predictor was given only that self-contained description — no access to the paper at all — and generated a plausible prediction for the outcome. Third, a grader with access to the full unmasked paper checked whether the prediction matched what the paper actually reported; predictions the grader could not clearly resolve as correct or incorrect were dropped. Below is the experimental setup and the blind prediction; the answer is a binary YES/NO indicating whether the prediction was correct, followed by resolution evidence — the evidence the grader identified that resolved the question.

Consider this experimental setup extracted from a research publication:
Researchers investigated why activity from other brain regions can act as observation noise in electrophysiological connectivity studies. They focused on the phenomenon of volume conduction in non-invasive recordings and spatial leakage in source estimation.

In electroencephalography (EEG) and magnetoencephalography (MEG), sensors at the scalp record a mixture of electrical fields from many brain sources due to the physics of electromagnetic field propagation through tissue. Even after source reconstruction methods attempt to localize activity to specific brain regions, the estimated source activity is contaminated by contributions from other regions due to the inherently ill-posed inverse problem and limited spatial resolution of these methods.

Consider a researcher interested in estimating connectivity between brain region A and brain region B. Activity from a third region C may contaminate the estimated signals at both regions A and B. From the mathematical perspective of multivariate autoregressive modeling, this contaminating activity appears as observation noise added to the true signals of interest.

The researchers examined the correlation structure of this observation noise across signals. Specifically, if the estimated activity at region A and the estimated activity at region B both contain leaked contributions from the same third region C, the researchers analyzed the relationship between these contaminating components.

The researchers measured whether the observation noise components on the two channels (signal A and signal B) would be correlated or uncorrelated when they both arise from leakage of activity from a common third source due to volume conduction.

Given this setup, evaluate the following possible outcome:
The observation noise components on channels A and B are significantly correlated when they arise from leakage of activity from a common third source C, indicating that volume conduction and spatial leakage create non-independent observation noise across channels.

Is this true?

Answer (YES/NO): YES